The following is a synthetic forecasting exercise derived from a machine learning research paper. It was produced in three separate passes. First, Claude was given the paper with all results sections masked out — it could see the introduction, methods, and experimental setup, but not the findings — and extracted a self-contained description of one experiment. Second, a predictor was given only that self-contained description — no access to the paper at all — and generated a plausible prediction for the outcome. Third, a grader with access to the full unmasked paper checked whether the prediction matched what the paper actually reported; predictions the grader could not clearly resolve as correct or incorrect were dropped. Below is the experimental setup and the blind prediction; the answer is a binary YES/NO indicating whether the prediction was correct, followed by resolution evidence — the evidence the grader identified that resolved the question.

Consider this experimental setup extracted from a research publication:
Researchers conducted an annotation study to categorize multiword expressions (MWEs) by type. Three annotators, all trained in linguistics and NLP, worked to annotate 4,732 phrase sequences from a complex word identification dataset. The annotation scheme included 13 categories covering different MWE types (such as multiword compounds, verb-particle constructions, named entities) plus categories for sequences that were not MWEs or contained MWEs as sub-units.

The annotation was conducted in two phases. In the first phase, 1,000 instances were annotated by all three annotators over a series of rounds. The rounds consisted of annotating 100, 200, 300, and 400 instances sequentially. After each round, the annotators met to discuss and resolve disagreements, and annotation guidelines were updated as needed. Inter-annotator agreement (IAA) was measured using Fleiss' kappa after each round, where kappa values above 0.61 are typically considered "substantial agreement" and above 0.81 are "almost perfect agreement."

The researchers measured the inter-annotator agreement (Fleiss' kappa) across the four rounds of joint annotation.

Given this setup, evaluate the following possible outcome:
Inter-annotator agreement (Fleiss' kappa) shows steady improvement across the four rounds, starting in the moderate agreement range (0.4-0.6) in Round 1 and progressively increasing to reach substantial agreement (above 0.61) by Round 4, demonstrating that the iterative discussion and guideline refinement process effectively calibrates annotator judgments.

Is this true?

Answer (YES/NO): NO